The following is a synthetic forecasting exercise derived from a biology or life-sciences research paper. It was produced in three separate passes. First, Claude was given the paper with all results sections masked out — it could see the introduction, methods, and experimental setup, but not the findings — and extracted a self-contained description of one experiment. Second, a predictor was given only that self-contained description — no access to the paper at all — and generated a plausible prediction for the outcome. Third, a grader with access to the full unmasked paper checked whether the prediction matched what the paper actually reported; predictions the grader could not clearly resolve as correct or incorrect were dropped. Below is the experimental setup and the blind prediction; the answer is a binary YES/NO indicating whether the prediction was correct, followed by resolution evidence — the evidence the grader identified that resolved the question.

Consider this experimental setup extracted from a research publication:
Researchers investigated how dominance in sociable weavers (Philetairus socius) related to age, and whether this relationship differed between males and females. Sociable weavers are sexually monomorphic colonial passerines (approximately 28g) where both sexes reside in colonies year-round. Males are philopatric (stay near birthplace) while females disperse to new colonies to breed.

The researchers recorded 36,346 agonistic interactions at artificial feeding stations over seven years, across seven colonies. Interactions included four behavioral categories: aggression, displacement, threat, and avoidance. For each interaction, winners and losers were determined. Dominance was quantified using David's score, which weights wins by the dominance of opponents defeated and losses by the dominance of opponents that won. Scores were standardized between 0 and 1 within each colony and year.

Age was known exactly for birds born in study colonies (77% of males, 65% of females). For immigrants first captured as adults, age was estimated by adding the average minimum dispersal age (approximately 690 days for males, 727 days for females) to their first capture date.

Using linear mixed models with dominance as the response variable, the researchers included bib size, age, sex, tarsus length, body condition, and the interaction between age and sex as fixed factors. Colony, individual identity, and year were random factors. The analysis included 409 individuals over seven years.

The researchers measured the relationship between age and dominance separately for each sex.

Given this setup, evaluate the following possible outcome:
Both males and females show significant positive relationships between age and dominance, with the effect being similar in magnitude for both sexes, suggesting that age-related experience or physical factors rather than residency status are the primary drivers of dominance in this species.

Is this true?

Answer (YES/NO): NO